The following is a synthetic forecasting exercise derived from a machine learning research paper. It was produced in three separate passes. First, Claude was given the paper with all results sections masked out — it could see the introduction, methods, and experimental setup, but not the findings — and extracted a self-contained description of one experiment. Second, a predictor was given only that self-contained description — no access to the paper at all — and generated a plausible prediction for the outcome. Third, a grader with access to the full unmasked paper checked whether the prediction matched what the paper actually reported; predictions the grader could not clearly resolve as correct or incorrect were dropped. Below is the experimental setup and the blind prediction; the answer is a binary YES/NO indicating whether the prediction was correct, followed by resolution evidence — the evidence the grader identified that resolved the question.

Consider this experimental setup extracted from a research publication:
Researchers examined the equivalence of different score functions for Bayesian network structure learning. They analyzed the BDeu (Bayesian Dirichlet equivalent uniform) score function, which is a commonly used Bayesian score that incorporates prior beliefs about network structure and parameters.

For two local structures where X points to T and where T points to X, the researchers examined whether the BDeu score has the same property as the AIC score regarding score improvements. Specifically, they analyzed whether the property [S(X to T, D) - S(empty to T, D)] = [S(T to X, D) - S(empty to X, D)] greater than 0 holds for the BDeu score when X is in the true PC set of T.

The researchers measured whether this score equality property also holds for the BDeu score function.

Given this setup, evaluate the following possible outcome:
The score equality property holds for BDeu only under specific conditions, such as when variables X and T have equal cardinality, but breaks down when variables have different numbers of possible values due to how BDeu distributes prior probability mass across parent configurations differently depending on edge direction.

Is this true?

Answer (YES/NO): NO